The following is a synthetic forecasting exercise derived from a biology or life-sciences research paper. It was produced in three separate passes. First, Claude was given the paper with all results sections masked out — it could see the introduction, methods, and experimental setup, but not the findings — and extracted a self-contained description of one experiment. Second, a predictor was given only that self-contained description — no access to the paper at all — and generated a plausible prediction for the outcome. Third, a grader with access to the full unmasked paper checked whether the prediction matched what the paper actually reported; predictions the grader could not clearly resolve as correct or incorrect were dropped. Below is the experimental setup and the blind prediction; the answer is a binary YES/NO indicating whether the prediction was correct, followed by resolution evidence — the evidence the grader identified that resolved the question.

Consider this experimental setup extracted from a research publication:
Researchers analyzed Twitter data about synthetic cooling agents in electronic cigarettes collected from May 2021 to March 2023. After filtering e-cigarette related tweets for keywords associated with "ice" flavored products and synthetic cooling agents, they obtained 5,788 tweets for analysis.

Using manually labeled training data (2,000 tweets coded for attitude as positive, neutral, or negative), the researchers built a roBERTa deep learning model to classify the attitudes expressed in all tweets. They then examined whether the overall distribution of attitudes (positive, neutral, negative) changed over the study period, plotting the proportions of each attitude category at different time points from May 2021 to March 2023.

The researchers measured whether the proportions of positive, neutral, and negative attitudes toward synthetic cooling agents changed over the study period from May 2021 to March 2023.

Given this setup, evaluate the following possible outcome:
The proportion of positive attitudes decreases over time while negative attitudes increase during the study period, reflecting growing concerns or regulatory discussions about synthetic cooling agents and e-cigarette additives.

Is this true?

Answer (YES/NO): NO